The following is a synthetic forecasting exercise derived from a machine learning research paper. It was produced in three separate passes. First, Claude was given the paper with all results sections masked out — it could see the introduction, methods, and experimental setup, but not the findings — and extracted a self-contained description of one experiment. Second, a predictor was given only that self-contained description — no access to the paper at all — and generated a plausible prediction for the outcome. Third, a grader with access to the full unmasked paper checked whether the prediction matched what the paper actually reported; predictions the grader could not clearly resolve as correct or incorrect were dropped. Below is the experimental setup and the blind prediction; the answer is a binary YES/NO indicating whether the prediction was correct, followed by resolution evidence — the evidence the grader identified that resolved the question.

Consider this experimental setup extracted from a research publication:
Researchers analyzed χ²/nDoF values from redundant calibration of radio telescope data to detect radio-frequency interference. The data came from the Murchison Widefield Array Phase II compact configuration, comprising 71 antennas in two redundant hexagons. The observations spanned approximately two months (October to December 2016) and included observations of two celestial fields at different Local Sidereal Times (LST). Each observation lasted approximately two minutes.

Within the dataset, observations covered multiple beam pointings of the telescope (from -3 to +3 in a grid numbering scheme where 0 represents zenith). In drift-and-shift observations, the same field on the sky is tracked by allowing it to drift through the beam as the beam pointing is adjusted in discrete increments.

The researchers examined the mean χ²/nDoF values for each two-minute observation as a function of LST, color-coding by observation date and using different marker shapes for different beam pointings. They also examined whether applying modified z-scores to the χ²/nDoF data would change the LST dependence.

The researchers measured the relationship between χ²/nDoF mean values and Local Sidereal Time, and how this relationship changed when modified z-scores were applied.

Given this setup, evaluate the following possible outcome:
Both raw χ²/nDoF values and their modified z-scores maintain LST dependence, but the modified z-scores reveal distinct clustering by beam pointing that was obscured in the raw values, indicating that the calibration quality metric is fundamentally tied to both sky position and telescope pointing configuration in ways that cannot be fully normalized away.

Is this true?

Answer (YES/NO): NO